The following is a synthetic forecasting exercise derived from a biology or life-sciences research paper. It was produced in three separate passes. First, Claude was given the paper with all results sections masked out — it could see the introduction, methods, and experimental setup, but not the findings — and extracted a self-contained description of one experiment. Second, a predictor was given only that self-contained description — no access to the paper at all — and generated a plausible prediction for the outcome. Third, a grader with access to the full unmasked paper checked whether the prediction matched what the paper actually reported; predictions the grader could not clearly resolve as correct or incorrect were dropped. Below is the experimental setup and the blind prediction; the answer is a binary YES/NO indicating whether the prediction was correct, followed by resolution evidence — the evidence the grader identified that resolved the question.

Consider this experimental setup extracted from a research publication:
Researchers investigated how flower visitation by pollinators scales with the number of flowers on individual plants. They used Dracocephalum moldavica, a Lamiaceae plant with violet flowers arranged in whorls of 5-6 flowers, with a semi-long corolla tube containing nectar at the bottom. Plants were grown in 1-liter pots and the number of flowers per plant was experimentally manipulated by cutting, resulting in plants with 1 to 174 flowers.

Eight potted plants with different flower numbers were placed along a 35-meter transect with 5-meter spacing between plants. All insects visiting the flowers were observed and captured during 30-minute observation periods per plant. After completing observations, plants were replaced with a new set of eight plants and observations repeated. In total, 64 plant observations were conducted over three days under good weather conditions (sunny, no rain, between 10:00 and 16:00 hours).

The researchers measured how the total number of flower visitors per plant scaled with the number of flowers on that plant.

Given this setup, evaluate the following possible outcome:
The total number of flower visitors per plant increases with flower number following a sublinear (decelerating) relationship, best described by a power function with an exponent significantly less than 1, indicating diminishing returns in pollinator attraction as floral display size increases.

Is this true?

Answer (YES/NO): YES